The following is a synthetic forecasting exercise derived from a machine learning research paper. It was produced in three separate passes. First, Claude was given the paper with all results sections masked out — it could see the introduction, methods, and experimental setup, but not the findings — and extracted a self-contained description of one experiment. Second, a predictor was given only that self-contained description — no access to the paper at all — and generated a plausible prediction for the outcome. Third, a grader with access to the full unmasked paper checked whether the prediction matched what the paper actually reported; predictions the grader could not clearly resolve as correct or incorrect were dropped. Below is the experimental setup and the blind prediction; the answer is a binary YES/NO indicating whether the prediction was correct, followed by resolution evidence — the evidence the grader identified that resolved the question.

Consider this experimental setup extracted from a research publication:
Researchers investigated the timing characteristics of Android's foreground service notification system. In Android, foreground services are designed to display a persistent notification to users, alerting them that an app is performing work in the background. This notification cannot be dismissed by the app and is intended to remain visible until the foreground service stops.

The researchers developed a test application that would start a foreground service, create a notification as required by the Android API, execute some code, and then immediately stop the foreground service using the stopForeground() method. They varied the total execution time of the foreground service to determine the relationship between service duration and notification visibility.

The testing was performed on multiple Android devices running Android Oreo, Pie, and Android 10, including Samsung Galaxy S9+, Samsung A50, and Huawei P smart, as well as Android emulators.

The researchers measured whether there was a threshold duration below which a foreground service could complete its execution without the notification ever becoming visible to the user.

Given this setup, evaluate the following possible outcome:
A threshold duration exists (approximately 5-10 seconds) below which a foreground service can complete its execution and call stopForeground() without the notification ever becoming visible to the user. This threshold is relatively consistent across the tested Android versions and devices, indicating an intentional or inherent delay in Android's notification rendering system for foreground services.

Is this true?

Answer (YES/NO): NO